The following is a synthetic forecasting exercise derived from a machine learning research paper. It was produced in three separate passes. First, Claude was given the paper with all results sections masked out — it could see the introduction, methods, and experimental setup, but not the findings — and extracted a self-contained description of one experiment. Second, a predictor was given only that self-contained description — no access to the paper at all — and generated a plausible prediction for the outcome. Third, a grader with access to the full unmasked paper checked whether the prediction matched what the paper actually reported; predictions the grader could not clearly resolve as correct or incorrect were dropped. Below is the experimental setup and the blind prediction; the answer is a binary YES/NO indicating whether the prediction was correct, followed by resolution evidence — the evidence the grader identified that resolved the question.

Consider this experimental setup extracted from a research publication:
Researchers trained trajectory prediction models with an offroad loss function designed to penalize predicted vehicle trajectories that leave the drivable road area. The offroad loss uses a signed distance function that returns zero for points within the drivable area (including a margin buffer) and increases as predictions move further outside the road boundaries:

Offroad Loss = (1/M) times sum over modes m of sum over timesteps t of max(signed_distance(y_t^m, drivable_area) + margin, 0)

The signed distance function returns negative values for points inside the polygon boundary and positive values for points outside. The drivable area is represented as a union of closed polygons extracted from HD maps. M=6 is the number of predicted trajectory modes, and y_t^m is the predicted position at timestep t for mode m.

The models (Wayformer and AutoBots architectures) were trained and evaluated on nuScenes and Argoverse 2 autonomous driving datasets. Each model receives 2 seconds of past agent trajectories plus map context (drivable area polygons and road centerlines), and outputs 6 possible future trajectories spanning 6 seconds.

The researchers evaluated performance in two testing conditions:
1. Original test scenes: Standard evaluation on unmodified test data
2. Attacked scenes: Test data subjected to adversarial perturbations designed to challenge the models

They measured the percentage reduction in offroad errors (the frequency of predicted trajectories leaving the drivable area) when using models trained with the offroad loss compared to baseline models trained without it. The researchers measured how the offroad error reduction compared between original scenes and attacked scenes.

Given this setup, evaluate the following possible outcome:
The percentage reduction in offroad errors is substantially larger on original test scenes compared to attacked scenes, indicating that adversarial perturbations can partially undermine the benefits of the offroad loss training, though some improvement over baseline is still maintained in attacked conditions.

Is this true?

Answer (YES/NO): YES